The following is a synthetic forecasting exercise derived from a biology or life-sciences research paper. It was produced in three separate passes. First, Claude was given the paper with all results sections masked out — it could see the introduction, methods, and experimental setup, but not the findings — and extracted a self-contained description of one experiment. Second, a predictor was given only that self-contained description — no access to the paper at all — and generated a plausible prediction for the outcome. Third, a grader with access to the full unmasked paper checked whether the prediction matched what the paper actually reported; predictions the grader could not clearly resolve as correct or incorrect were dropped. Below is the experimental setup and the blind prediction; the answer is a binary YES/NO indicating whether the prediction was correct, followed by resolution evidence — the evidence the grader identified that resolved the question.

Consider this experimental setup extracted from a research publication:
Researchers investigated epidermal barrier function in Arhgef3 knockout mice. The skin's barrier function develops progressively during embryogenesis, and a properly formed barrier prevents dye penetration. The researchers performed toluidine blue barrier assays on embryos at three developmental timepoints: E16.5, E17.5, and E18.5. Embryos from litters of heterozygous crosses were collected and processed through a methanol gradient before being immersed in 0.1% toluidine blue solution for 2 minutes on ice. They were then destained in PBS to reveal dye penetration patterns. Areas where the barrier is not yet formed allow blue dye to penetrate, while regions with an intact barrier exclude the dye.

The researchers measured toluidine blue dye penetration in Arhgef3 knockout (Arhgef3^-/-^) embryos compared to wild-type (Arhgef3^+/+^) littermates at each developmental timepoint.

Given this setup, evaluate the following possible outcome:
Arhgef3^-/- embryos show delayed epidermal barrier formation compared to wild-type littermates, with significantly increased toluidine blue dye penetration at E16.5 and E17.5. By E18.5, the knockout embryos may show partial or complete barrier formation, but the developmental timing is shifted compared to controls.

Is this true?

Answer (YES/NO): NO